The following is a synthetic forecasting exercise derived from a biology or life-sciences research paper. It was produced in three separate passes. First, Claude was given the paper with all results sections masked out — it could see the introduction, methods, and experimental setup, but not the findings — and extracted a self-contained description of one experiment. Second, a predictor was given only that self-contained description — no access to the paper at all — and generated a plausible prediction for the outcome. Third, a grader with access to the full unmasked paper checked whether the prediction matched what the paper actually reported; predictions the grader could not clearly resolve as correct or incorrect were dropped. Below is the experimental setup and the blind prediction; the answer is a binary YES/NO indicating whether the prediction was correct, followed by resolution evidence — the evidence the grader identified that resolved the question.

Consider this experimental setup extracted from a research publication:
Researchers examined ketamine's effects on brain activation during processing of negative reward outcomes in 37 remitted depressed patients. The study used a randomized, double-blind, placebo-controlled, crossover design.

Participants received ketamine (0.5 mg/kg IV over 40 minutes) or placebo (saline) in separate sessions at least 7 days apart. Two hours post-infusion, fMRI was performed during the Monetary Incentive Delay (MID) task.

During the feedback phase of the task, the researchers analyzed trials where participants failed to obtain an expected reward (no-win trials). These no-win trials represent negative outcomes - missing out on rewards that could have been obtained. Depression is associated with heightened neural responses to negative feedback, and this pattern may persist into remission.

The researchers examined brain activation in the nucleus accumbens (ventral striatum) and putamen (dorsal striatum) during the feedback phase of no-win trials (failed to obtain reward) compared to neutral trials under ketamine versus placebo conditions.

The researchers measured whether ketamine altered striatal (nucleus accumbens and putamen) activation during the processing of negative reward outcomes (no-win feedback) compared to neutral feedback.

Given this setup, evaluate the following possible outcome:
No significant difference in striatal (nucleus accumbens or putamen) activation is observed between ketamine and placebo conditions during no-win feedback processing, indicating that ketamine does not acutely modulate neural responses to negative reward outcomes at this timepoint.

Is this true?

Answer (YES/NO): NO